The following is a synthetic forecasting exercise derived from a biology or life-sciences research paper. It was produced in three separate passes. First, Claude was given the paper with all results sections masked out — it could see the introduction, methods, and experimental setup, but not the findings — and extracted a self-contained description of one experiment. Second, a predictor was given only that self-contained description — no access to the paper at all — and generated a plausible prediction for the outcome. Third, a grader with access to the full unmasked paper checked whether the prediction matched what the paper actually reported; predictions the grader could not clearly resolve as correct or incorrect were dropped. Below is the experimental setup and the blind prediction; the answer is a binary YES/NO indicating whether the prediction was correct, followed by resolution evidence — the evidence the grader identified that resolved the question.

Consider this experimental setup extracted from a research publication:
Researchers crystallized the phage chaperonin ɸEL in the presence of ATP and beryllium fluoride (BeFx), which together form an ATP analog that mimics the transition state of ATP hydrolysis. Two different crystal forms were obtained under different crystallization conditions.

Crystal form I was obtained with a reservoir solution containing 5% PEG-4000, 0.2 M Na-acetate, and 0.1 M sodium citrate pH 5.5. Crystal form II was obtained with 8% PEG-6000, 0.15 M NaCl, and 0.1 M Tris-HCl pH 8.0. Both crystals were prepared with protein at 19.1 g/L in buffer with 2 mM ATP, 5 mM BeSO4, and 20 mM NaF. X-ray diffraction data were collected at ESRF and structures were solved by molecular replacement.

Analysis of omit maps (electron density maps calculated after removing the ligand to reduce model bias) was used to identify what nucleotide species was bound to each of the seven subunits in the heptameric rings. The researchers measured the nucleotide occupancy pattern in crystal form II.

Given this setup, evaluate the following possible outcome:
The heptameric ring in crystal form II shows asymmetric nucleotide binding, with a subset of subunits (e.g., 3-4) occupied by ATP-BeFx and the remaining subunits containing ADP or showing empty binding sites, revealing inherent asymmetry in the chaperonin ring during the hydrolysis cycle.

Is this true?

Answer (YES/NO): YES